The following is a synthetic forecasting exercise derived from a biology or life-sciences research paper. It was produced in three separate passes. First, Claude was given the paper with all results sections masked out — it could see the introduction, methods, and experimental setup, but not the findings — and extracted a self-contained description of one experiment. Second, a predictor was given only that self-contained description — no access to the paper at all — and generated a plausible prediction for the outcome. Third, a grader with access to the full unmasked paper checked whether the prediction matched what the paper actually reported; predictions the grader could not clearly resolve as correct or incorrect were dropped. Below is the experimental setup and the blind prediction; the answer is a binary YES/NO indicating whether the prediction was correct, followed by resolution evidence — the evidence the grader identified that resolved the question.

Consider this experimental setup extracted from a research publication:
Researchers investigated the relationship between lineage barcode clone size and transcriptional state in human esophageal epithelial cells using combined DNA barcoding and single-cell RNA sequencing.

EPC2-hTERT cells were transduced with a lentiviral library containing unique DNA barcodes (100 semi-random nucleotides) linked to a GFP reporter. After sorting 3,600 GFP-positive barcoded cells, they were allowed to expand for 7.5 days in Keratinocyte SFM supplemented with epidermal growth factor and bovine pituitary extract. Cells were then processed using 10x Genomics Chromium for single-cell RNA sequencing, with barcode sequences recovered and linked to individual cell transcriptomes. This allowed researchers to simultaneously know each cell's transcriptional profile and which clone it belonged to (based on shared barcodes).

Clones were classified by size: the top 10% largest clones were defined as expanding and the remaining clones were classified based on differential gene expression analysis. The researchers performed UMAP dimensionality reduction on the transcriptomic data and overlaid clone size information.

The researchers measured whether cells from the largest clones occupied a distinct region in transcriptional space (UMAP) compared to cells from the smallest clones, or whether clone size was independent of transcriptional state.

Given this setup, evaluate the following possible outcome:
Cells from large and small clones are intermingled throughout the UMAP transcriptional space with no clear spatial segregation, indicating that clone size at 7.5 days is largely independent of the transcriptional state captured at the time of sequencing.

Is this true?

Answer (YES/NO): NO